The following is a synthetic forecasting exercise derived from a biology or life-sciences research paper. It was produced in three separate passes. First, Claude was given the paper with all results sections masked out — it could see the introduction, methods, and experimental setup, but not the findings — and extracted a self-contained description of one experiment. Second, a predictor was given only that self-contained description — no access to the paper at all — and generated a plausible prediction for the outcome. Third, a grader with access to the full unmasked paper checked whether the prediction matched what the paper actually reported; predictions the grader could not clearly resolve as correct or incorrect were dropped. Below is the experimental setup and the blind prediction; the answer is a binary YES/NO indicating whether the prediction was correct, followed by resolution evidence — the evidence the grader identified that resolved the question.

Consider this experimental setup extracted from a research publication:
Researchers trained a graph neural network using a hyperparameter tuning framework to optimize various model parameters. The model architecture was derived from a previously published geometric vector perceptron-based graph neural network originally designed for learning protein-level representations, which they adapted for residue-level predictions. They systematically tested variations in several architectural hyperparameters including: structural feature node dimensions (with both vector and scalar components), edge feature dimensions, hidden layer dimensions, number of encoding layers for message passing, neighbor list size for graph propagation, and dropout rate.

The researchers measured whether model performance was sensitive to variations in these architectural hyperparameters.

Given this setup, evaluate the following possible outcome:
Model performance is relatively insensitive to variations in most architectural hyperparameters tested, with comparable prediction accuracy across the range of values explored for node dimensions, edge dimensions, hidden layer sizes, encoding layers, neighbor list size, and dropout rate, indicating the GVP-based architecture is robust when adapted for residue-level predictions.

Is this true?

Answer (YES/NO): YES